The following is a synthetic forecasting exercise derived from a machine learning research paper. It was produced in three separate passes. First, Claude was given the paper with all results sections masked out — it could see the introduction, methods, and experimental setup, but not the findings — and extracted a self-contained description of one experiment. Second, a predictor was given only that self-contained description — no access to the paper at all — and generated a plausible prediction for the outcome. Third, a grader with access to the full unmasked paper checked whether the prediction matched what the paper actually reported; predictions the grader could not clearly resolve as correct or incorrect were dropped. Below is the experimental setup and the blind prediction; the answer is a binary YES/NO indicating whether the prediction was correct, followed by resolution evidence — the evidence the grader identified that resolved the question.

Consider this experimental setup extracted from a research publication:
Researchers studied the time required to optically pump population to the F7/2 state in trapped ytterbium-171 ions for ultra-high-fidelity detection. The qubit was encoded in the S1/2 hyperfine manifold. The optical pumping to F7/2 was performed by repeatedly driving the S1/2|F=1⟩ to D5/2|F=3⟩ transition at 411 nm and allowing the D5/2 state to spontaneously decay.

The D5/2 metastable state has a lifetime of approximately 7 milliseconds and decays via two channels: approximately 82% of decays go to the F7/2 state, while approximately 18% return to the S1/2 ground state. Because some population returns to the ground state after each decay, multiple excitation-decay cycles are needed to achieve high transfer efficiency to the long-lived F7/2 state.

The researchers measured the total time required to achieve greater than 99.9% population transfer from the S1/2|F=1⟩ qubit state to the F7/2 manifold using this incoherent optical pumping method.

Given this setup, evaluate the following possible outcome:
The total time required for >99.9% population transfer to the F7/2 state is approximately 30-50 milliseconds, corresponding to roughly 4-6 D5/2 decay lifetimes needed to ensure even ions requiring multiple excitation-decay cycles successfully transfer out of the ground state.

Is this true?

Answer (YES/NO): NO